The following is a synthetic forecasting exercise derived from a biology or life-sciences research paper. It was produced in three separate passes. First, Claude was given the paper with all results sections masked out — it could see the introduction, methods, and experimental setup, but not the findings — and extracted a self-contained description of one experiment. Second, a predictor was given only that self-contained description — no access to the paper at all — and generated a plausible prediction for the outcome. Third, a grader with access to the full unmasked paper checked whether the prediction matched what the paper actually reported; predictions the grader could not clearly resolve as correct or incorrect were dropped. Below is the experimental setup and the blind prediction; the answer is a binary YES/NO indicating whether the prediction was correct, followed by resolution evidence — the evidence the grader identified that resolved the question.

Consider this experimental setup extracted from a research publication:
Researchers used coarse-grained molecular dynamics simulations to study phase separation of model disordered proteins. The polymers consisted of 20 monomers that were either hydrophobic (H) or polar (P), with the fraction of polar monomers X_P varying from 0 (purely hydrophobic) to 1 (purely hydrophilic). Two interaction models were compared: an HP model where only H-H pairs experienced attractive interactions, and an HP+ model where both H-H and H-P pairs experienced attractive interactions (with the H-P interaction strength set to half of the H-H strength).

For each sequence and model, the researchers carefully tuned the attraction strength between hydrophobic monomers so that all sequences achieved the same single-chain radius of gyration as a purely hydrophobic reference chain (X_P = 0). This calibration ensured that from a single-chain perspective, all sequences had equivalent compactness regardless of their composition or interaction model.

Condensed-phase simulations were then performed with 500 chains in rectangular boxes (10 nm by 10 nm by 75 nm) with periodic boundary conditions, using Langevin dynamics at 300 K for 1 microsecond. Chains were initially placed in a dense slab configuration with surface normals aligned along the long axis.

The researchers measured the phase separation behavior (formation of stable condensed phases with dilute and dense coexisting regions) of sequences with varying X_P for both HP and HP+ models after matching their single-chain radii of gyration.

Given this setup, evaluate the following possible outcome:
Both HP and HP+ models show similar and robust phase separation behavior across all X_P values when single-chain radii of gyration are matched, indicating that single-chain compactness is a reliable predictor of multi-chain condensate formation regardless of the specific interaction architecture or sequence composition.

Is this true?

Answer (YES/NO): NO